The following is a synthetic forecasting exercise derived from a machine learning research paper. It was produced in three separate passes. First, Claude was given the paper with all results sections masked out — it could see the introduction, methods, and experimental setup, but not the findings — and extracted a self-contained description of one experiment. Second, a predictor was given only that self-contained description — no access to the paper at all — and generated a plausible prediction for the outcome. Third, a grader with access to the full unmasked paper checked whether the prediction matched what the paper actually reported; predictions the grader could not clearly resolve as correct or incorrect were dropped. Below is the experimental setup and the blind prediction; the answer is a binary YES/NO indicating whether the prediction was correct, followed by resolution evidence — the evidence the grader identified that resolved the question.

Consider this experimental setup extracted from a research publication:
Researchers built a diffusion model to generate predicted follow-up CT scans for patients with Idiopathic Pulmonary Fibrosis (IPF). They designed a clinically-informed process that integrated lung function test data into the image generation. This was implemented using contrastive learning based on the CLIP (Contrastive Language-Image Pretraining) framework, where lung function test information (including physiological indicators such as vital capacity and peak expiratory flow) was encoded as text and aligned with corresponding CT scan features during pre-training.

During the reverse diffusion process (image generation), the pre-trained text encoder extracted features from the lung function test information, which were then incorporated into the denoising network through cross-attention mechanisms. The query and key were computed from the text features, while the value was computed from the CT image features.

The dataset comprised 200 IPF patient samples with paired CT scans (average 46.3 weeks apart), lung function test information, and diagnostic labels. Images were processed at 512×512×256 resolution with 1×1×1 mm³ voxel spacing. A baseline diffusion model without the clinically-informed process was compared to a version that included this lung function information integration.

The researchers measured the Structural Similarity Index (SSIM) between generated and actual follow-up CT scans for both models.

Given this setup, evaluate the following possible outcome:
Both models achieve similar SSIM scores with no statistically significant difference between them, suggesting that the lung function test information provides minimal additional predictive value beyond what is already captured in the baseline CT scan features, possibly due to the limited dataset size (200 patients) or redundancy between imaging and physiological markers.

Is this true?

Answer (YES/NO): NO